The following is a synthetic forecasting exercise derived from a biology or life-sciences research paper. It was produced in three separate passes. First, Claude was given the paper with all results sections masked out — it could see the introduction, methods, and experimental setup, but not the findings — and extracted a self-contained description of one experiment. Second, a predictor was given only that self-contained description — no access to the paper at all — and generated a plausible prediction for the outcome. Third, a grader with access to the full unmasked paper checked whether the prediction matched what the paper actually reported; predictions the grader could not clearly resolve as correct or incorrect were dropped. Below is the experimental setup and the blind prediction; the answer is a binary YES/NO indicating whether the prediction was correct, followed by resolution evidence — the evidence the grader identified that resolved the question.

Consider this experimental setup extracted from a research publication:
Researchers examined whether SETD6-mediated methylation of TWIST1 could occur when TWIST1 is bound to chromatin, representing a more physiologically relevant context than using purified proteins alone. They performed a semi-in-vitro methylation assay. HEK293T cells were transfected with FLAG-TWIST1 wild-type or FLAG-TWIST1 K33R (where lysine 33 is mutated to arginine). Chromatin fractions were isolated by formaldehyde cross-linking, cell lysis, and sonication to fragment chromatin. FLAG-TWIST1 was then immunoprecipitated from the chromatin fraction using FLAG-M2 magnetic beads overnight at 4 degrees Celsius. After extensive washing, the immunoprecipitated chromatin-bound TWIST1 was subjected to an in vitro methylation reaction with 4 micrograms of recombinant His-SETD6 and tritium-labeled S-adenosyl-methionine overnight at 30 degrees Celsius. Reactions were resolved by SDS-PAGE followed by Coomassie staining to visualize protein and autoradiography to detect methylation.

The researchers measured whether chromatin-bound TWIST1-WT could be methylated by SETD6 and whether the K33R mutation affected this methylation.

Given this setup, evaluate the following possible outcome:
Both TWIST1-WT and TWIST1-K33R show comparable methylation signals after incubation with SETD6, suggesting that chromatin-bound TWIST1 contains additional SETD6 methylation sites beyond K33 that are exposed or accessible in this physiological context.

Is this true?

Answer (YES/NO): NO